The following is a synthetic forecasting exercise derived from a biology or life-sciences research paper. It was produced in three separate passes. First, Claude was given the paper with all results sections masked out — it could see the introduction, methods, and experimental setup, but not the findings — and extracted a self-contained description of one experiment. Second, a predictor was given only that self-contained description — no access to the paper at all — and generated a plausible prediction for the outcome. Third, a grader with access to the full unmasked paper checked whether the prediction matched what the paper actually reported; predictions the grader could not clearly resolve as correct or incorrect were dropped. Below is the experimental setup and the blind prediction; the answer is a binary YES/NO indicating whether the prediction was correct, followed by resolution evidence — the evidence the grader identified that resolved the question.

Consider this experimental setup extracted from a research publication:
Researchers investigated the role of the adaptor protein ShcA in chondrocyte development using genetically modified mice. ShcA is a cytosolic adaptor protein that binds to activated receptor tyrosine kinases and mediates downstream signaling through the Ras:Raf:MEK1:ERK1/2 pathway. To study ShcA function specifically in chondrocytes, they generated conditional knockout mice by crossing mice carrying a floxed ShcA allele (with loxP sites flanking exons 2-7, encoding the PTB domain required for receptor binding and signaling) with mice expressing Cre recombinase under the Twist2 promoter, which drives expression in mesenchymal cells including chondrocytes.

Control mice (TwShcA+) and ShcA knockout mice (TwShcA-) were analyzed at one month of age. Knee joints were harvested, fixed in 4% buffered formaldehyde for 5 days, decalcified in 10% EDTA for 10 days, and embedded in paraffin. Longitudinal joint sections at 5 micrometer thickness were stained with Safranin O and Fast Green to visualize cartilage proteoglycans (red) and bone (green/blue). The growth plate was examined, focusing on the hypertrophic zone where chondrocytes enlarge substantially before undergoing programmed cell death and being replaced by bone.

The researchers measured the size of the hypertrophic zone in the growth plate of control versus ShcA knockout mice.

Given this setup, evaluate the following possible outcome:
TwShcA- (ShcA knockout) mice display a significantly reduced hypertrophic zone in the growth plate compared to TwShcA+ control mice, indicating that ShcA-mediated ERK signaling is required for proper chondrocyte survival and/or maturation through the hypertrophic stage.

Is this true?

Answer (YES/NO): YES